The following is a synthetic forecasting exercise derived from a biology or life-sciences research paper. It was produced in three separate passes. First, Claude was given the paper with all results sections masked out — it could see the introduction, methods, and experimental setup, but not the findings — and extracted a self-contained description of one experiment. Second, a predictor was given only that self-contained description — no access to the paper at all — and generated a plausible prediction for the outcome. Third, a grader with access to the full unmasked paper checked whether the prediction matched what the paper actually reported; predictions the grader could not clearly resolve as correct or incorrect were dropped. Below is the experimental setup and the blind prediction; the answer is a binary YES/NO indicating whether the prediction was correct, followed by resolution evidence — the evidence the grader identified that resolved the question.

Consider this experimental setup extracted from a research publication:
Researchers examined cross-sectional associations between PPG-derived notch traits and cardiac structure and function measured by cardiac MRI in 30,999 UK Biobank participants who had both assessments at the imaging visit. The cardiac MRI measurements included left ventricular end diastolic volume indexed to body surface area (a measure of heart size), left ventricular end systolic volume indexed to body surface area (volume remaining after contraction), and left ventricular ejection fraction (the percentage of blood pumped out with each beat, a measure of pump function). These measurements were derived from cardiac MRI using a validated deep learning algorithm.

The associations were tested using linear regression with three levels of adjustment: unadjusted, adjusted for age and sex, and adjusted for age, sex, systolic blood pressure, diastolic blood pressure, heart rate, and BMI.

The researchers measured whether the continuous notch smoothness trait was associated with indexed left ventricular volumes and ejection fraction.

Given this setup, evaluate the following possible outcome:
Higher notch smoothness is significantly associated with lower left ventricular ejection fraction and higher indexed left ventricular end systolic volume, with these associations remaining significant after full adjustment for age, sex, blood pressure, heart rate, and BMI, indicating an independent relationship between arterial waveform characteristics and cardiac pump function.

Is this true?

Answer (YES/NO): NO